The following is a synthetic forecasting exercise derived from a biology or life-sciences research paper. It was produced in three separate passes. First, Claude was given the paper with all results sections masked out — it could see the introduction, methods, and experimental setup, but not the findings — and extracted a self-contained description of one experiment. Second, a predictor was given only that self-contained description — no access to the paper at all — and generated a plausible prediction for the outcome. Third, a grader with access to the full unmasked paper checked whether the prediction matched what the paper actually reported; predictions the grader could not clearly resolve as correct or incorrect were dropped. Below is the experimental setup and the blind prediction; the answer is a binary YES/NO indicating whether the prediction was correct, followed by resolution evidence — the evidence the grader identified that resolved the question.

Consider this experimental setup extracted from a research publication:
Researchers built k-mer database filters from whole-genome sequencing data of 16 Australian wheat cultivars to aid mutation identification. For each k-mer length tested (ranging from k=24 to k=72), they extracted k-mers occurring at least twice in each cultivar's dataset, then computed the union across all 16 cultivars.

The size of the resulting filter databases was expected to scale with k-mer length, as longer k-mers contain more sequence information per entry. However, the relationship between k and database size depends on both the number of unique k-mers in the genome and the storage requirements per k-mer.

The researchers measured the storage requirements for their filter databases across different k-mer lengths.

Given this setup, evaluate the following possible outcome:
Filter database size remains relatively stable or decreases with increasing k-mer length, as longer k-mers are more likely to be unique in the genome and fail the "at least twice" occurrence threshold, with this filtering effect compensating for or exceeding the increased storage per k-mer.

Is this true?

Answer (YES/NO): NO